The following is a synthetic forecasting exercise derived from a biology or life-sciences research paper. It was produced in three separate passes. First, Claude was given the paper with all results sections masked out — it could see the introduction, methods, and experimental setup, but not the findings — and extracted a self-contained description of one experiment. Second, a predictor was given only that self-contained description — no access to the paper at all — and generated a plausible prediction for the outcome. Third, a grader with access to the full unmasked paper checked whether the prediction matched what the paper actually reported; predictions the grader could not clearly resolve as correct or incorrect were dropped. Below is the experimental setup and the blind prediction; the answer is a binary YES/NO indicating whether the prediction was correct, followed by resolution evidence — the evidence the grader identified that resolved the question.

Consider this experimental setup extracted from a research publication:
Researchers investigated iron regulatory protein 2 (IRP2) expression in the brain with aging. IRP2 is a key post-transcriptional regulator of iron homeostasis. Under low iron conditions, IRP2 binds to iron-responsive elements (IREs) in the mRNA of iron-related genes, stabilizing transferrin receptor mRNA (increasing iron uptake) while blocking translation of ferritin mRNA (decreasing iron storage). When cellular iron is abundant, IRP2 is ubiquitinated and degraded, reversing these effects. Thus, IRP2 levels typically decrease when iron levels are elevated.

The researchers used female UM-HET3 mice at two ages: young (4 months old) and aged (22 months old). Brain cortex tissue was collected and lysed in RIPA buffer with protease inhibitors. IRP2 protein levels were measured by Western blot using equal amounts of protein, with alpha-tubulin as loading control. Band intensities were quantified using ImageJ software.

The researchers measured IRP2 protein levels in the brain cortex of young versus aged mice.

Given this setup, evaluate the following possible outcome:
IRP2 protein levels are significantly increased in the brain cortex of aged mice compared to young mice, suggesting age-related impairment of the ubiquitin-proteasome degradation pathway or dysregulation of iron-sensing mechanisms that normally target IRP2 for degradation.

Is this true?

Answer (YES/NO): NO